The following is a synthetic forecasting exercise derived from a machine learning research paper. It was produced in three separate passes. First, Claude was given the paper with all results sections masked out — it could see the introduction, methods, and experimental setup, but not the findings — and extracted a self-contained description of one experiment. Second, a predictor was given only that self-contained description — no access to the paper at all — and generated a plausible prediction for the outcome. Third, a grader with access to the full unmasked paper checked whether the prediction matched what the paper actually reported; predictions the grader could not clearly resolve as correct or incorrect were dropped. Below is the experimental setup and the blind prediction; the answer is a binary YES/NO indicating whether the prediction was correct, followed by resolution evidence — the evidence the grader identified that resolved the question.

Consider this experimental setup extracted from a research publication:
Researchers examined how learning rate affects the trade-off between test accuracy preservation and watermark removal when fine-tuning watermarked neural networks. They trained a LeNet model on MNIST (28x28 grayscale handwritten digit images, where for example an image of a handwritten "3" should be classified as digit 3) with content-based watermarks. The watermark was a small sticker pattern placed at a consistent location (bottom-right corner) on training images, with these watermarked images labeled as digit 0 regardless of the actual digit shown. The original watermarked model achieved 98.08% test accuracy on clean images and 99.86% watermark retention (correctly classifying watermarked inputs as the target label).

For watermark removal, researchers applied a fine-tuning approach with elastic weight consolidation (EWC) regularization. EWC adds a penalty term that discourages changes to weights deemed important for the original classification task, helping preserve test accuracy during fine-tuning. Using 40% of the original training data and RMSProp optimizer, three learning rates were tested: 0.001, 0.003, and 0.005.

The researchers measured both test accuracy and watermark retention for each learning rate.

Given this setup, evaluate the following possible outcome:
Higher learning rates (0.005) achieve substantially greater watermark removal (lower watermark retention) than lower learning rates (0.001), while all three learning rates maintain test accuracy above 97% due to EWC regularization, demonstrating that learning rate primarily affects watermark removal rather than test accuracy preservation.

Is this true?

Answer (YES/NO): YES